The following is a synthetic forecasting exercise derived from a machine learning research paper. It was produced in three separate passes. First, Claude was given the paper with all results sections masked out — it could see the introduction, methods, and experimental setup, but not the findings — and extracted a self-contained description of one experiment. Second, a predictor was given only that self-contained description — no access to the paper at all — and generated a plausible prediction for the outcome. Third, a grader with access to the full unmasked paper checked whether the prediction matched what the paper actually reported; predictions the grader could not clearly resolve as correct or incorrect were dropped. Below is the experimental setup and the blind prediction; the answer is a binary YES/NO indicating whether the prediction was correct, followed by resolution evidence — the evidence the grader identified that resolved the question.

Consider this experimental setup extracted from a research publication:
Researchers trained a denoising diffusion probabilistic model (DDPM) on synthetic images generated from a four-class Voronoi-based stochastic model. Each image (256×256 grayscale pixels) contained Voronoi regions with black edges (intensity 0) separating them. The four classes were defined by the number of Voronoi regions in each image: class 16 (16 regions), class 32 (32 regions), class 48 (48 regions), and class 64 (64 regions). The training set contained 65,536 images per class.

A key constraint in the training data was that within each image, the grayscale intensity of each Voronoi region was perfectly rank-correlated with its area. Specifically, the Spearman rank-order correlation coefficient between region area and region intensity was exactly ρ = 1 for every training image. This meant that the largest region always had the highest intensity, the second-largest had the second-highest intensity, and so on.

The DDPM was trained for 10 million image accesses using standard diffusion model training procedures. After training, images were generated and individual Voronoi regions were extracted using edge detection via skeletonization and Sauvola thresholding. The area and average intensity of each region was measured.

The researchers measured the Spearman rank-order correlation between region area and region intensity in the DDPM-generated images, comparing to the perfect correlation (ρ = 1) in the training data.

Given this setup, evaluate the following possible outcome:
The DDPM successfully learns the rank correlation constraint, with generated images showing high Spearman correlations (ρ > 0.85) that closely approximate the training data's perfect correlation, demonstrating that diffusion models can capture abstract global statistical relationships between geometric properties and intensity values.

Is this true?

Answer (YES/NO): YES